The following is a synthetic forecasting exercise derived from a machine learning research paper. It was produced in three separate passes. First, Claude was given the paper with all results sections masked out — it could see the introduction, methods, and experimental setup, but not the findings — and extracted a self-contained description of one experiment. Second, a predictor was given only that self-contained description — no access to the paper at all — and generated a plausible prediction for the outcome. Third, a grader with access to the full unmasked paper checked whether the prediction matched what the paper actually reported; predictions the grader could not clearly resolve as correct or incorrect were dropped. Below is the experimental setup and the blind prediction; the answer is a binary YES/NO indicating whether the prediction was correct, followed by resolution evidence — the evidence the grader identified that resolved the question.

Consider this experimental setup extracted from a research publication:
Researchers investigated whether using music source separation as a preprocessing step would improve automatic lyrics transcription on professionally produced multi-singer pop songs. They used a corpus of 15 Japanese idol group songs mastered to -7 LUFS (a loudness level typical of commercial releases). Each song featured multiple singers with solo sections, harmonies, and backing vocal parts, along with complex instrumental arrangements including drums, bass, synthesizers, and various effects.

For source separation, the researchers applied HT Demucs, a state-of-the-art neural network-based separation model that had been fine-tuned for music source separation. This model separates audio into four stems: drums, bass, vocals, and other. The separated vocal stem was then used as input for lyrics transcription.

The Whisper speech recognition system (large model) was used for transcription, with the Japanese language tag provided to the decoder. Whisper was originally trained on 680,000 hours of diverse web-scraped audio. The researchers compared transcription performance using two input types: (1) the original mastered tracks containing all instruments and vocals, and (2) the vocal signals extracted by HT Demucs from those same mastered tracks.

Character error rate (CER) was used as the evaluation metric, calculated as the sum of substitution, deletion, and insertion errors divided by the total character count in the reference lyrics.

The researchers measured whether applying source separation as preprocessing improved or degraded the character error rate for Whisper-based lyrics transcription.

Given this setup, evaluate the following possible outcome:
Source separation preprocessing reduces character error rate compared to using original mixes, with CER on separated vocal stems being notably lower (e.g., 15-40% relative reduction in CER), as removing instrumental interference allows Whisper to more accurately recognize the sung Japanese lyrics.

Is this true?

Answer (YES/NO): NO